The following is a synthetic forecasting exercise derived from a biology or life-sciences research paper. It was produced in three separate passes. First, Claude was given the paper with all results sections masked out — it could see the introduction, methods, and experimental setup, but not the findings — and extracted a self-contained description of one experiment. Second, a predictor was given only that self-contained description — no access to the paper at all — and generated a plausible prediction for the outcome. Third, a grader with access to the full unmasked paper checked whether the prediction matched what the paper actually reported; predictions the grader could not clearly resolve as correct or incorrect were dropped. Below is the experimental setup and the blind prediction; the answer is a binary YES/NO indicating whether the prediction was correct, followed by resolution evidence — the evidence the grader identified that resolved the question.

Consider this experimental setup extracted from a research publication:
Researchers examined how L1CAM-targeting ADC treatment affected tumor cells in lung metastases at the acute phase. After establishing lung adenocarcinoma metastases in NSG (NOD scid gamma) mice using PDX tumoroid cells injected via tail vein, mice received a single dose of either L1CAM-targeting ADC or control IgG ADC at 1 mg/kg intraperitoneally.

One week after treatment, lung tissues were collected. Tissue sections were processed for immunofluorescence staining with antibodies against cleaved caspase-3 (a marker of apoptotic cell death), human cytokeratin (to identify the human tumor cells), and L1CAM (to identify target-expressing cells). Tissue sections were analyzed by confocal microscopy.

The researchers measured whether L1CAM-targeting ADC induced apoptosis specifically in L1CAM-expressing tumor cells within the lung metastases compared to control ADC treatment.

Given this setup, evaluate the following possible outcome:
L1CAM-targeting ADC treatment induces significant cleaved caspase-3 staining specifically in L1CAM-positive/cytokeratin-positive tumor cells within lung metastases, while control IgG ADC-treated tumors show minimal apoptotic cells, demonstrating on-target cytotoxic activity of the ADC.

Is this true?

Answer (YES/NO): NO